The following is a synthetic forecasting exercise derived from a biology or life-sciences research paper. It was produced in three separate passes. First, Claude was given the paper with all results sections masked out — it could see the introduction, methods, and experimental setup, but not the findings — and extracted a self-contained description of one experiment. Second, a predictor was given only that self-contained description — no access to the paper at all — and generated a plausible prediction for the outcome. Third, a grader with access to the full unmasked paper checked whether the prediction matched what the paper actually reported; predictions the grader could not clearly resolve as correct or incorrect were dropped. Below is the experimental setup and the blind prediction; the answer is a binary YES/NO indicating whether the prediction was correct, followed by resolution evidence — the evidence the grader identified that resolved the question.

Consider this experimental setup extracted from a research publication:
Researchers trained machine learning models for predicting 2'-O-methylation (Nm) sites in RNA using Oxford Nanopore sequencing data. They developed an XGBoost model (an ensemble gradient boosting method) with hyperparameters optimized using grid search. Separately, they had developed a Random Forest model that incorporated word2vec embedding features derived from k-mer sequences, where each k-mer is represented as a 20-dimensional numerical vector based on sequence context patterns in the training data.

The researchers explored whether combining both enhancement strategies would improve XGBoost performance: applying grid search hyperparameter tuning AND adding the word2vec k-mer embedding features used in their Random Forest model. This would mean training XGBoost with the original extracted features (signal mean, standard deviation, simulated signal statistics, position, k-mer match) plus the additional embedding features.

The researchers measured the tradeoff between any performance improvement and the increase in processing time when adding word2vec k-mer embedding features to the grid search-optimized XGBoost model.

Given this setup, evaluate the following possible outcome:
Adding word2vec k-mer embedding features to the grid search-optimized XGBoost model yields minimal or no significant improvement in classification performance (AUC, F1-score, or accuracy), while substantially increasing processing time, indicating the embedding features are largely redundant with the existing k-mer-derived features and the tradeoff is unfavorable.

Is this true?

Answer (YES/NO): NO